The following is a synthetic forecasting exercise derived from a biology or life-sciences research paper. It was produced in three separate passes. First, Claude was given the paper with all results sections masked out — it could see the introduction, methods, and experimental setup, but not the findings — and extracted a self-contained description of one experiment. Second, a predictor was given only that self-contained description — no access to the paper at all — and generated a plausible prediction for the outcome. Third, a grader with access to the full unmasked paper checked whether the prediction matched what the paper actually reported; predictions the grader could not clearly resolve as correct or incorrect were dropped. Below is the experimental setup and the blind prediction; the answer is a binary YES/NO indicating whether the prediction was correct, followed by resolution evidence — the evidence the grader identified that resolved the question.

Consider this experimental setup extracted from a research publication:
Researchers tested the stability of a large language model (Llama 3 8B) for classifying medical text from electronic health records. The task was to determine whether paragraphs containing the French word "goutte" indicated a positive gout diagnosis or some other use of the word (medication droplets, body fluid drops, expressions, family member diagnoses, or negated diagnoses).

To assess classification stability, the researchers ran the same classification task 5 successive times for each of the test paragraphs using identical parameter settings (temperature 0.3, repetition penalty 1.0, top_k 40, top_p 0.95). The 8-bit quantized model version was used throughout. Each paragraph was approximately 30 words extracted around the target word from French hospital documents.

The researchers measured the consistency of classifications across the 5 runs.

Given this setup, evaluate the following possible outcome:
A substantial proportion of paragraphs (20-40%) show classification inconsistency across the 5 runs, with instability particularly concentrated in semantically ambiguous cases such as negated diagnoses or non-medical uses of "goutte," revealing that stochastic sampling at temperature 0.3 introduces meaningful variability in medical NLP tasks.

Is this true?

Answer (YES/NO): NO